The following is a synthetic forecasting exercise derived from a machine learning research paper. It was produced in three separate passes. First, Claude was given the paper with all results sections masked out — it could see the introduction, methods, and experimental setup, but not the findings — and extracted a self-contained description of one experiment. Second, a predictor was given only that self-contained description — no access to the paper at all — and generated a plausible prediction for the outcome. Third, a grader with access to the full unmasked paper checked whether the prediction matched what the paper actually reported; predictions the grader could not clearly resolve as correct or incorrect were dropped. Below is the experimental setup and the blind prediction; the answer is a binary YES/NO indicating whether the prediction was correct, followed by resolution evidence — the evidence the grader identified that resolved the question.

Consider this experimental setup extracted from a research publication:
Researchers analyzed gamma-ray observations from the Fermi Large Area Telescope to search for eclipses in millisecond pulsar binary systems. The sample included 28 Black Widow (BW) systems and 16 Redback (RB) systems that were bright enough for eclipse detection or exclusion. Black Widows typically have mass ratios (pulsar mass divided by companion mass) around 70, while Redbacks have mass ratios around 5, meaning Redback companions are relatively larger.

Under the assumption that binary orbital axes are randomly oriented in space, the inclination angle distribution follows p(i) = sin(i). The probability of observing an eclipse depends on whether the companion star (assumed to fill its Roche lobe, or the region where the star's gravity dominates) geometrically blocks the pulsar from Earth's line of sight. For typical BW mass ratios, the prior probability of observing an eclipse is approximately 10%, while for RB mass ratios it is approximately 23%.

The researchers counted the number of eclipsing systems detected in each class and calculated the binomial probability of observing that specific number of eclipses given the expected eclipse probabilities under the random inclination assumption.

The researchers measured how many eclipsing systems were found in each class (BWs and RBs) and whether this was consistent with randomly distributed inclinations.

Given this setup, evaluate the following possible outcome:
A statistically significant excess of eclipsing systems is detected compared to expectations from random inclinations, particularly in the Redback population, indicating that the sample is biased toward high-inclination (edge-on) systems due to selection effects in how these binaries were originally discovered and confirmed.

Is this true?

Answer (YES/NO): NO